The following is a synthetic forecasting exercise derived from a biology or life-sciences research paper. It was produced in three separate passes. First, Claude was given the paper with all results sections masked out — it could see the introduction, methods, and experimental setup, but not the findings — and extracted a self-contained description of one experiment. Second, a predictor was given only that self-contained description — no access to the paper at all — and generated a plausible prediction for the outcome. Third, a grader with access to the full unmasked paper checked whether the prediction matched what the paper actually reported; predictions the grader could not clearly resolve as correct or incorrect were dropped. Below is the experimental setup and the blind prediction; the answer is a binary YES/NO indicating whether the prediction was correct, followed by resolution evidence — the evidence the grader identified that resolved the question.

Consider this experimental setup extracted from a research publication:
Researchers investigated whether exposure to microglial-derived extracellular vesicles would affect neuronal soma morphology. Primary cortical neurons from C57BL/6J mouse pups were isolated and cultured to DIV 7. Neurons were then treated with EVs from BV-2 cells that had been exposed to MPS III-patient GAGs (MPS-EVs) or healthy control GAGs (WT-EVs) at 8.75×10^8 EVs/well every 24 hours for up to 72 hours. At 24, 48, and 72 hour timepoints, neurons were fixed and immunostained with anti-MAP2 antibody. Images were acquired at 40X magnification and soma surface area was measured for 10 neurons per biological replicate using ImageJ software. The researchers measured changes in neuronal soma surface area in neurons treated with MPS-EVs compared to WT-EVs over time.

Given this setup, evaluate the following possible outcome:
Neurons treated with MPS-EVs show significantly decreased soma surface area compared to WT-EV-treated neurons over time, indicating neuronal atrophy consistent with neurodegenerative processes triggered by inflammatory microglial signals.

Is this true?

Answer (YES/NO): NO